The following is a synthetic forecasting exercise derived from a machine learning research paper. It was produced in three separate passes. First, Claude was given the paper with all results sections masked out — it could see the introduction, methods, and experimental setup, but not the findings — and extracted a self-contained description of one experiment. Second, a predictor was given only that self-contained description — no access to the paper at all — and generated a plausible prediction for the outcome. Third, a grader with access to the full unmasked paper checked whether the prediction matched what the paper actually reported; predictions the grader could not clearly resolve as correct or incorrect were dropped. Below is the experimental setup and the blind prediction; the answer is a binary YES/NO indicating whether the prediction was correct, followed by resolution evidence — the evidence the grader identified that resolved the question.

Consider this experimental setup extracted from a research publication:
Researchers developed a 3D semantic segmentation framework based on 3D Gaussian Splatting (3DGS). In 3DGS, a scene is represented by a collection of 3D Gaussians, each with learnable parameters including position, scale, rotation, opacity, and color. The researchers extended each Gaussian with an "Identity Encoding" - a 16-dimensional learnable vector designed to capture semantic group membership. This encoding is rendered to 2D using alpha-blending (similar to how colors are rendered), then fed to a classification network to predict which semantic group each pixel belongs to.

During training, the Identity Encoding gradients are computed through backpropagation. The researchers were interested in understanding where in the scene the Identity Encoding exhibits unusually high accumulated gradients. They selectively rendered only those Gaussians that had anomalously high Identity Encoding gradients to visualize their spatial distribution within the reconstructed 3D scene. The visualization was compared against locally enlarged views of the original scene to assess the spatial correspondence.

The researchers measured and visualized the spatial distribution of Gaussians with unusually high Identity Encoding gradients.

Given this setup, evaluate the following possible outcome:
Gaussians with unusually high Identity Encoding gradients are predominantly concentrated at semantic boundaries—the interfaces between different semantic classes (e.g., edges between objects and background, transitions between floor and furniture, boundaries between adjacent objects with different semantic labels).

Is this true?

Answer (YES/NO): YES